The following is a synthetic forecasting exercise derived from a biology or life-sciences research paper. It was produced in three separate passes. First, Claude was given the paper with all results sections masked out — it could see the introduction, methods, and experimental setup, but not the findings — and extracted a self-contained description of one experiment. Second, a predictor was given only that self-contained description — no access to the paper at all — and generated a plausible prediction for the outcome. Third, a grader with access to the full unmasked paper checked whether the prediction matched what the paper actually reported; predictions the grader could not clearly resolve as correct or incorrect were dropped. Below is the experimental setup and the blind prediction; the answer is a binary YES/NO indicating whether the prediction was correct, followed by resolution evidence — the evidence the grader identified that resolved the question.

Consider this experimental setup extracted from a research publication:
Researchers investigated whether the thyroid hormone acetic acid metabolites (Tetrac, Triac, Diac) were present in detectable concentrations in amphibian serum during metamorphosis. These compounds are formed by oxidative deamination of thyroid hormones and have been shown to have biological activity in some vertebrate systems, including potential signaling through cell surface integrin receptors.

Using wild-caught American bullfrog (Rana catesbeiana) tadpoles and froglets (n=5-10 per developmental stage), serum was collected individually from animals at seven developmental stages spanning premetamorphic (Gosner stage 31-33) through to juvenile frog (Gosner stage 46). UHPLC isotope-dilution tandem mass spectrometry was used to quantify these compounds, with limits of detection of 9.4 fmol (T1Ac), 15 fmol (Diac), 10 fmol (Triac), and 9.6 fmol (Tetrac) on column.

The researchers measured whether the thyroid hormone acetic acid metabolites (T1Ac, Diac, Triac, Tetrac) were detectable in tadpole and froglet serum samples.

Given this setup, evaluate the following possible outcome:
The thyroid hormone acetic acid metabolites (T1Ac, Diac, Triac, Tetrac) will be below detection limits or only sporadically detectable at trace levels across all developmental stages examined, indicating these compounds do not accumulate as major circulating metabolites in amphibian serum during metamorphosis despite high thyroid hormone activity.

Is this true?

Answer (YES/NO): YES